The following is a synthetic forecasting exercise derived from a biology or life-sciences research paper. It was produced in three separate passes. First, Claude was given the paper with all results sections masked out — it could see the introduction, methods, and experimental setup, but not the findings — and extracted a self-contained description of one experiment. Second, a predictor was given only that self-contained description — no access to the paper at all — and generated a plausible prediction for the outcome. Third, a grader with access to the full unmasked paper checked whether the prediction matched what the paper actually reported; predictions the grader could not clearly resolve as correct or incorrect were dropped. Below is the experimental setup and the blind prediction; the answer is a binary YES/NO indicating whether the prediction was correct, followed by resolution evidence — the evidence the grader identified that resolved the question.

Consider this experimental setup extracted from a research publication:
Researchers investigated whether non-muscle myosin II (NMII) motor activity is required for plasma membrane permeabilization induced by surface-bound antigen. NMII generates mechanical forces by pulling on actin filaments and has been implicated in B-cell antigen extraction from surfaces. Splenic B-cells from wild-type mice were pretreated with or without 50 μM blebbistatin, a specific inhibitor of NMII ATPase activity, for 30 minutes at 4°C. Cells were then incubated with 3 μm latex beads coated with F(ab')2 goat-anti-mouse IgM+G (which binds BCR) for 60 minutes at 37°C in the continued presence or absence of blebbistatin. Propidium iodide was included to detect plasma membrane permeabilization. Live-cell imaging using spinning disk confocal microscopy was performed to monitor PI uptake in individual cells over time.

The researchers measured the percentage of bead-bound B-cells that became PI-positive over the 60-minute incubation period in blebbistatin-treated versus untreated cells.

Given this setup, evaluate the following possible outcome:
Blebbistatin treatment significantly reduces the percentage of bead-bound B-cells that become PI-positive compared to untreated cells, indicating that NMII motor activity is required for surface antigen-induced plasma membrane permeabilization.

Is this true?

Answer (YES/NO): YES